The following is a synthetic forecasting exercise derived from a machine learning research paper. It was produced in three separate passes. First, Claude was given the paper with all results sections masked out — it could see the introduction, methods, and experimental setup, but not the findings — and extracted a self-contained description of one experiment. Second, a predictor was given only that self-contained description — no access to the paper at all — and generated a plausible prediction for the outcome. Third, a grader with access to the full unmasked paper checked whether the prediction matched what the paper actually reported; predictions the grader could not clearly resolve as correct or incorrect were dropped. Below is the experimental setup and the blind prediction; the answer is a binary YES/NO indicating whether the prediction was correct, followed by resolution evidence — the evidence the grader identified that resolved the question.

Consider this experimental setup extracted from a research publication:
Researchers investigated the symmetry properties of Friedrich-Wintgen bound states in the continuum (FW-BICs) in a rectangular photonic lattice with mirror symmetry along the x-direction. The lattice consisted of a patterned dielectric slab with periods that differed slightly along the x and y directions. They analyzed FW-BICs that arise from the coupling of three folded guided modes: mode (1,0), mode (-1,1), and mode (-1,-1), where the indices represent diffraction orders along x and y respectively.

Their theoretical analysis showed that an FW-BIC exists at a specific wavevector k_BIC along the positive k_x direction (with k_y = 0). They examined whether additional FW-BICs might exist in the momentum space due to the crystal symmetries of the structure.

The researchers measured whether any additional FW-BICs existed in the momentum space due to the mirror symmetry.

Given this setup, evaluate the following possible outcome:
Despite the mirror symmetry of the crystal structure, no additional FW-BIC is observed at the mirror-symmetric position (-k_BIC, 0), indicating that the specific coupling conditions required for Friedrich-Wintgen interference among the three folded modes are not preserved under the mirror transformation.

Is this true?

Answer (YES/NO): NO